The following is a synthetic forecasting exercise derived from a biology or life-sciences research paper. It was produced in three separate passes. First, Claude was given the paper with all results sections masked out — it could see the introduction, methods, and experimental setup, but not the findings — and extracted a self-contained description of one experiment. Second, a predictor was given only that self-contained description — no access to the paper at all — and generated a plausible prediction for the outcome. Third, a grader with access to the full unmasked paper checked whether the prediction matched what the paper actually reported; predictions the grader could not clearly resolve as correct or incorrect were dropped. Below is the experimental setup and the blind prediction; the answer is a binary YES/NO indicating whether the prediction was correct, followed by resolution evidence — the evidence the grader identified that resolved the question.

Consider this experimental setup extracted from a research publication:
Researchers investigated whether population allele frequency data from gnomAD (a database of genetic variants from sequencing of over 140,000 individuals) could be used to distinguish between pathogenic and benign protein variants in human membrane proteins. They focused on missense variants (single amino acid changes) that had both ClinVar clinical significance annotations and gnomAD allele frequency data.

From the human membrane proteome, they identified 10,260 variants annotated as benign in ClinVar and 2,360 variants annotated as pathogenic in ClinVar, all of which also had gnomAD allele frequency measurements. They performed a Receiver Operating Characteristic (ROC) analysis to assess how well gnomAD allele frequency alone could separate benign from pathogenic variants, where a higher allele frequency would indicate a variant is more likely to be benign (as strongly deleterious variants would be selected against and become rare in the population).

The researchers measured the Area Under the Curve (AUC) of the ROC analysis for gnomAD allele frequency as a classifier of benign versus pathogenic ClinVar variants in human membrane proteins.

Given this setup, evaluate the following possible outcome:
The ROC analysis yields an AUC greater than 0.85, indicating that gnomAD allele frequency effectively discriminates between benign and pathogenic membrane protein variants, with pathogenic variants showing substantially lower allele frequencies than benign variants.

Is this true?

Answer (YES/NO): YES